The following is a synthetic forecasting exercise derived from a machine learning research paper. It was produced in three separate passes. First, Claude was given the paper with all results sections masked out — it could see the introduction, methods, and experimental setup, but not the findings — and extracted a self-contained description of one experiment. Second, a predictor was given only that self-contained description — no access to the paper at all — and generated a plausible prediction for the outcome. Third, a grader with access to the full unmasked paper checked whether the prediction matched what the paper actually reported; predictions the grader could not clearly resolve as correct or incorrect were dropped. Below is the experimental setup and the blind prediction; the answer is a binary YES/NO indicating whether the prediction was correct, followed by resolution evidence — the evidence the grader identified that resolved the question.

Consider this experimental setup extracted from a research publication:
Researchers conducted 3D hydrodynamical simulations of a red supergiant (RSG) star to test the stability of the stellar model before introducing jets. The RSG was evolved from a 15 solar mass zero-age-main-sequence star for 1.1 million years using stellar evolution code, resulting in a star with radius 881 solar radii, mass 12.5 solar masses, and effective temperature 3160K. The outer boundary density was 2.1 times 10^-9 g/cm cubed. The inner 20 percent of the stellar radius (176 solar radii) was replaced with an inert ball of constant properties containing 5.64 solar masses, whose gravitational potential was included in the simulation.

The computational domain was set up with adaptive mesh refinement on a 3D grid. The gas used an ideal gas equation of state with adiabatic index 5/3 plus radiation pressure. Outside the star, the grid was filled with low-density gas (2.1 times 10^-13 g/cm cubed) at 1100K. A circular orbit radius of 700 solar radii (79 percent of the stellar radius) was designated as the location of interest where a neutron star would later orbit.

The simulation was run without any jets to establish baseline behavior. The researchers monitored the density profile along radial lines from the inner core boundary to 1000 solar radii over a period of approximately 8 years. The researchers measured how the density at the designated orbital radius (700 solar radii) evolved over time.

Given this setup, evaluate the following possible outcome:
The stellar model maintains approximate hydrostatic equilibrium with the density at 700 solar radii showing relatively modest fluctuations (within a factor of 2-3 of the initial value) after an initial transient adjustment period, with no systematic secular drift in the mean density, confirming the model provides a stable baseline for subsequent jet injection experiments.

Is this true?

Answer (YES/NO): YES